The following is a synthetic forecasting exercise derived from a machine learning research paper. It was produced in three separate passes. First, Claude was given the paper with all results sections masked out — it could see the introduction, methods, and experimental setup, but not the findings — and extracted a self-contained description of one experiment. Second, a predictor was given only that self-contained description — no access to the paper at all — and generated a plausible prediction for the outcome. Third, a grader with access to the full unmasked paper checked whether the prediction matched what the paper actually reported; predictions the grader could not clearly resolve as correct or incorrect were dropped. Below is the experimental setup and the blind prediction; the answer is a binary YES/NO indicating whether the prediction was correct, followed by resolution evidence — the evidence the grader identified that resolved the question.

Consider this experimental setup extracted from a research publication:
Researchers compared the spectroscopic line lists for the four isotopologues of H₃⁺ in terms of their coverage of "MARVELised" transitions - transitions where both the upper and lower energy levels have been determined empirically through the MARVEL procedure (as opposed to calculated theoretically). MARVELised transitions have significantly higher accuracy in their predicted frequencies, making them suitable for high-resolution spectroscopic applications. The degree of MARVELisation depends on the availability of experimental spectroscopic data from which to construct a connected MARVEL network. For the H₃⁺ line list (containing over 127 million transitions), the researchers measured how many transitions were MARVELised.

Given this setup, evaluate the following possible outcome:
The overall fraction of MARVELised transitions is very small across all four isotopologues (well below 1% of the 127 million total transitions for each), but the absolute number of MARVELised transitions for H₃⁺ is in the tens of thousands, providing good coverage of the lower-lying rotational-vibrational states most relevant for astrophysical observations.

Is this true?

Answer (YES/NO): YES